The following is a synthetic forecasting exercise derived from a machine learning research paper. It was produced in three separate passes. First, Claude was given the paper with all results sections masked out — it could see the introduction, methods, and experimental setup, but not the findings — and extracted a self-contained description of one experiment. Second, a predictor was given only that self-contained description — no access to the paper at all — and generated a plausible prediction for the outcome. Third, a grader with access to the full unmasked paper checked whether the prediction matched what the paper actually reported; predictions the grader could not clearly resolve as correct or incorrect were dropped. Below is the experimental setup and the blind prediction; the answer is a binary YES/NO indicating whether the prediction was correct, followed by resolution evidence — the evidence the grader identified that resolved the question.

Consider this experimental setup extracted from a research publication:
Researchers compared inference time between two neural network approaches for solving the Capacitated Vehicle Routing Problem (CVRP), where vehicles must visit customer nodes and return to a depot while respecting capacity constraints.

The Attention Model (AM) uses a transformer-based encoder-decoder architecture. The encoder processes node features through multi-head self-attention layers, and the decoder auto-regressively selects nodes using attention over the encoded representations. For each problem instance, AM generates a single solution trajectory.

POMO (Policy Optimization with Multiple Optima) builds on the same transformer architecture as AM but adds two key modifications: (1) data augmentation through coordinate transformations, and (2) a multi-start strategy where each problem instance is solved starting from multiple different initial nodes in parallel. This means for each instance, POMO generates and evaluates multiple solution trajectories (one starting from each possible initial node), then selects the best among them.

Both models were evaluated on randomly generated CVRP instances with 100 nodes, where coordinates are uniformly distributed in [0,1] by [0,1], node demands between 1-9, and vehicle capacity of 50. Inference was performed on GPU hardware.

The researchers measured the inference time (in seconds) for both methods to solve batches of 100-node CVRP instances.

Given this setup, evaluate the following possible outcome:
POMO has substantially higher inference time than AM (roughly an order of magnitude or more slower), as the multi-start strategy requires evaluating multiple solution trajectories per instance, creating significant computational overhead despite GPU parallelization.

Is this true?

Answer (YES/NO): NO